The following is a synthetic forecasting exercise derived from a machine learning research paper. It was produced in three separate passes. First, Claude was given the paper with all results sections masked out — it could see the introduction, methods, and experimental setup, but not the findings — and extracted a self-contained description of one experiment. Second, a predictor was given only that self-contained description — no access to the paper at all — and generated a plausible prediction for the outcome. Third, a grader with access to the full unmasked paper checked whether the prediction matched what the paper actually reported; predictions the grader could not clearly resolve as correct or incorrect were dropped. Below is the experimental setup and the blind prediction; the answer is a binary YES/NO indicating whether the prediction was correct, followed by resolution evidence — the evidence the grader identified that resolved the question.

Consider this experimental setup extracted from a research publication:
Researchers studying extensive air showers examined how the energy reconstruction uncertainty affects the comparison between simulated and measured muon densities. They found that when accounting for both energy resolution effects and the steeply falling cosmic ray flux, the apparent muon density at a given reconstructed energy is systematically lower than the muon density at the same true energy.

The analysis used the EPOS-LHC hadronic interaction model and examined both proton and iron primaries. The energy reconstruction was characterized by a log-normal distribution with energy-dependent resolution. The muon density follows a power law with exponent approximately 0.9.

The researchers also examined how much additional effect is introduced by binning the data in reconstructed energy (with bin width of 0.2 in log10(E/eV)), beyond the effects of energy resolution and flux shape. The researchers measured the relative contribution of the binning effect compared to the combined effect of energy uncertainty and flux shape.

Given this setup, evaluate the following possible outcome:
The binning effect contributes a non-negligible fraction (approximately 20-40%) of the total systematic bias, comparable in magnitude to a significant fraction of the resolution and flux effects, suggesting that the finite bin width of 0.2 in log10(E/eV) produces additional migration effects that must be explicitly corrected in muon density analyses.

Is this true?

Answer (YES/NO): NO